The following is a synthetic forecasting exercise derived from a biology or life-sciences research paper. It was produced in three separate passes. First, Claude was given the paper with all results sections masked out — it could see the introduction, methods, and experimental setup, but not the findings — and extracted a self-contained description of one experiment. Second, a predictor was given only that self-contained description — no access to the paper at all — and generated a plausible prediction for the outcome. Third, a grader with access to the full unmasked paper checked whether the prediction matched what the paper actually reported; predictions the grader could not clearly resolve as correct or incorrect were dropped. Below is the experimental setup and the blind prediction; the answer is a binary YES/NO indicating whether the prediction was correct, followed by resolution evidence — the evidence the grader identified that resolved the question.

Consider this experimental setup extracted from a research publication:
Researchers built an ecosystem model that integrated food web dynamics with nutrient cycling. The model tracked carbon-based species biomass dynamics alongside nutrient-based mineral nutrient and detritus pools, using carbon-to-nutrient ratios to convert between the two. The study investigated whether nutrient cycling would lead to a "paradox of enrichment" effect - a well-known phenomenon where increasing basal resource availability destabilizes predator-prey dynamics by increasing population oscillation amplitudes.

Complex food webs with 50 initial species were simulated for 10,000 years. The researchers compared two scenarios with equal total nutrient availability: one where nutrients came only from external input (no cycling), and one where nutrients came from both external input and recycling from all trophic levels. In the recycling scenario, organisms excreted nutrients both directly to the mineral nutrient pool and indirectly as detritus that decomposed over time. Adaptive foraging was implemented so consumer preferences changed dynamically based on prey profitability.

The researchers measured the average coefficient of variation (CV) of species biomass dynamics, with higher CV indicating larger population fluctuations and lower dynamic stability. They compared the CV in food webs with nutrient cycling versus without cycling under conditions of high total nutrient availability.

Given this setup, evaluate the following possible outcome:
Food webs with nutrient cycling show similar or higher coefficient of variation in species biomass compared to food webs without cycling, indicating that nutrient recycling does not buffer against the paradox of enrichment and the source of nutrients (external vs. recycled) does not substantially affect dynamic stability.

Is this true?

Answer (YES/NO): YES